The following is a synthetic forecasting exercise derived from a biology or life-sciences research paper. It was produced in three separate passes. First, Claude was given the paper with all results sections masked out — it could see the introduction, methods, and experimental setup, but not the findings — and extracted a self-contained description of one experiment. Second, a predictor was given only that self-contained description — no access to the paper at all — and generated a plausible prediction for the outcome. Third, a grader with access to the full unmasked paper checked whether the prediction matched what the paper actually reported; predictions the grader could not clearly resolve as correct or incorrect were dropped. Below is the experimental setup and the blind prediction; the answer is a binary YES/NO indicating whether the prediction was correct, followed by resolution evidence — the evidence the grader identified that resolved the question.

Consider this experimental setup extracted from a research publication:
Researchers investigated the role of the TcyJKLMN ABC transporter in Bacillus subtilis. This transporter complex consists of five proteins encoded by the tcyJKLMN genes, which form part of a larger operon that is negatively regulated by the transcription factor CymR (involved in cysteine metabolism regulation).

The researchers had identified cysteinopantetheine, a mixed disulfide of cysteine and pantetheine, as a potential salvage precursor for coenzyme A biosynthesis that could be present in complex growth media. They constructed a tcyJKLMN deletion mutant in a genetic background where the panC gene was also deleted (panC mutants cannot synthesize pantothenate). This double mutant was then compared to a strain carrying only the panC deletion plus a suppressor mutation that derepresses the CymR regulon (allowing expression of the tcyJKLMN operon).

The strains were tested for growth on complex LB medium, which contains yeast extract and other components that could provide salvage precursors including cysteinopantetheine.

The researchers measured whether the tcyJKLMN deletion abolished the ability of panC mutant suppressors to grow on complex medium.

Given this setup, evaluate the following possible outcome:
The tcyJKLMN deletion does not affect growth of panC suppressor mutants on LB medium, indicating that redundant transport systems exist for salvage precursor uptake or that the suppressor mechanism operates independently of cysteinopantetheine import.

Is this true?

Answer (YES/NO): NO